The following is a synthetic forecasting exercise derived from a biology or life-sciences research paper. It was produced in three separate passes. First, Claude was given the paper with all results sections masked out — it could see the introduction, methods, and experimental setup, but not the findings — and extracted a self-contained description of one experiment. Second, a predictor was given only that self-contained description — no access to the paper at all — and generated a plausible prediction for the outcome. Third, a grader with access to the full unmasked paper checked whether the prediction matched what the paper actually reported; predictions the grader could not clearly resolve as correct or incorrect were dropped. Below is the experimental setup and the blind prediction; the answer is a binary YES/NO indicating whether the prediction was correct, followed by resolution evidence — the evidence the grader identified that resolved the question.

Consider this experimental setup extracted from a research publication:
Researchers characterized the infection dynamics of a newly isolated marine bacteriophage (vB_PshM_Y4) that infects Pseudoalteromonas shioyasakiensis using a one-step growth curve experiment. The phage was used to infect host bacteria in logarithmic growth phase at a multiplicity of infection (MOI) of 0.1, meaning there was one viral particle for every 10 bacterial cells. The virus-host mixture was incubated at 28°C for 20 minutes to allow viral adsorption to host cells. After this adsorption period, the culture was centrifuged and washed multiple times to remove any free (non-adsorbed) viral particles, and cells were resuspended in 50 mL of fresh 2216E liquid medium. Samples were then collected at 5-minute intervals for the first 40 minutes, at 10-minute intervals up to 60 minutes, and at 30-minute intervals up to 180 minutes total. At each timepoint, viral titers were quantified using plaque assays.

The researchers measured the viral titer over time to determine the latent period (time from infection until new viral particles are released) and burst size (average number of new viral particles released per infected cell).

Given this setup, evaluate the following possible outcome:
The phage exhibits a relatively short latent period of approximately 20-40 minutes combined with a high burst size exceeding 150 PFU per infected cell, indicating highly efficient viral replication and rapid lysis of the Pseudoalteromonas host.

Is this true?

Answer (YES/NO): NO